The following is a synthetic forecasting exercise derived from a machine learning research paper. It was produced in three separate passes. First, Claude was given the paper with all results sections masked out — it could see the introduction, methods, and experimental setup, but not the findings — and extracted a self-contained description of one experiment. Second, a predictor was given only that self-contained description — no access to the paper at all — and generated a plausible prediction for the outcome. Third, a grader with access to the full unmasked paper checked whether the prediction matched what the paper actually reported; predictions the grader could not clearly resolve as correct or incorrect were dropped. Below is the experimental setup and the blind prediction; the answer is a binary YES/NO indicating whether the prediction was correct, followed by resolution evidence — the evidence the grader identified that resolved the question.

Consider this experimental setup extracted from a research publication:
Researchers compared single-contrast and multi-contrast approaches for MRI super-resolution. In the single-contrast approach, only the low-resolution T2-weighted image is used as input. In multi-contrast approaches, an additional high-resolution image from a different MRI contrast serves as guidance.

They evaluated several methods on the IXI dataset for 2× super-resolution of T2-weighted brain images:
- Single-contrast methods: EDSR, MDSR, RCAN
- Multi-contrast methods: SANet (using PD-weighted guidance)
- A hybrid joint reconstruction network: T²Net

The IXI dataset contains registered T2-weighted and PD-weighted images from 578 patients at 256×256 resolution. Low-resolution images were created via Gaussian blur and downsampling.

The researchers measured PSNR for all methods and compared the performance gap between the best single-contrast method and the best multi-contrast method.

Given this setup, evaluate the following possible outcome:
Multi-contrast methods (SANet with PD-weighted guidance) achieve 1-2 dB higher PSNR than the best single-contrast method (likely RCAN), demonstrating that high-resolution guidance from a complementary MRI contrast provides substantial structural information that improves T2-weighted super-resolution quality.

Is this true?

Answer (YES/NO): NO